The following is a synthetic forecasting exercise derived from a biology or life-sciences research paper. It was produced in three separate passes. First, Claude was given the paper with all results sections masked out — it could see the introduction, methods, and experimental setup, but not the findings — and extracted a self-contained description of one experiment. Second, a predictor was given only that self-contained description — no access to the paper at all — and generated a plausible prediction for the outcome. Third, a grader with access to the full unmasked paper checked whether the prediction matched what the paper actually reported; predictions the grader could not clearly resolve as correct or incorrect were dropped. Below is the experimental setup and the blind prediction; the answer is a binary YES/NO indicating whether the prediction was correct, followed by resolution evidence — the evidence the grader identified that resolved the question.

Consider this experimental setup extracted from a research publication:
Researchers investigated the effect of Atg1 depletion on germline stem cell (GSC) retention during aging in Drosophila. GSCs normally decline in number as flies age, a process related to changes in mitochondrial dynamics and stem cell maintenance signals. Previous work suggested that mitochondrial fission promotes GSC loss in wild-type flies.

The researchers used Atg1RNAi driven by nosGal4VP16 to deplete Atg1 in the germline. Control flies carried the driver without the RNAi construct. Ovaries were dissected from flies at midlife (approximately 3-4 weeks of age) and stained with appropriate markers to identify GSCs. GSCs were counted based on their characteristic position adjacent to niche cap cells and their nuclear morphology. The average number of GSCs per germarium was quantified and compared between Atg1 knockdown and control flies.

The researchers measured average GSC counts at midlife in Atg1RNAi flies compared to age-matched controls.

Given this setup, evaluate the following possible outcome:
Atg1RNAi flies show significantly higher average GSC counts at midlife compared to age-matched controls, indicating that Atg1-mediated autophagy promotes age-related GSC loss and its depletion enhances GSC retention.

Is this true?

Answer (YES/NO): YES